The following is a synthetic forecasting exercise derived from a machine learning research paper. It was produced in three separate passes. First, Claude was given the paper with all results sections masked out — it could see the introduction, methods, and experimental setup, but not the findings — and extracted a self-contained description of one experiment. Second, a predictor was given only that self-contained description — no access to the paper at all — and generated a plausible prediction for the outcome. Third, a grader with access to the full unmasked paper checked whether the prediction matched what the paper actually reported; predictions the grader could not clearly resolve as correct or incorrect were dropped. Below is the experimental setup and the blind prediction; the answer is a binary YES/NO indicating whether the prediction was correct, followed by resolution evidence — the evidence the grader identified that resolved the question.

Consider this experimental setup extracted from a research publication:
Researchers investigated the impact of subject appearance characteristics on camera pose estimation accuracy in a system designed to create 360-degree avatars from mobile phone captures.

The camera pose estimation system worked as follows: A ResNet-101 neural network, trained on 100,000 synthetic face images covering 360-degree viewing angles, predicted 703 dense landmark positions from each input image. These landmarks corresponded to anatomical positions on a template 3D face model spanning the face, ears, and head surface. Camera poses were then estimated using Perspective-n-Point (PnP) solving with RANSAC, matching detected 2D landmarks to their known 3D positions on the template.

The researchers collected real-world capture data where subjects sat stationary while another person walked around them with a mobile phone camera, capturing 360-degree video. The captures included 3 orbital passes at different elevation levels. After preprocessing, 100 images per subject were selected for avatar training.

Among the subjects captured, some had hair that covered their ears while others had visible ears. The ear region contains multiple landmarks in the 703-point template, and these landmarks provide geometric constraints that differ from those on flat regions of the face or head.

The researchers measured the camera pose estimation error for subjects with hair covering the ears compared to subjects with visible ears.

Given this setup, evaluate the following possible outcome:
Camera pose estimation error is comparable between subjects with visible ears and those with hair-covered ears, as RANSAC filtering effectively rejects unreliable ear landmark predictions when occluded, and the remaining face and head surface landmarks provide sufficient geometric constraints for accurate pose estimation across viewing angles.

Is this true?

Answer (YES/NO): NO